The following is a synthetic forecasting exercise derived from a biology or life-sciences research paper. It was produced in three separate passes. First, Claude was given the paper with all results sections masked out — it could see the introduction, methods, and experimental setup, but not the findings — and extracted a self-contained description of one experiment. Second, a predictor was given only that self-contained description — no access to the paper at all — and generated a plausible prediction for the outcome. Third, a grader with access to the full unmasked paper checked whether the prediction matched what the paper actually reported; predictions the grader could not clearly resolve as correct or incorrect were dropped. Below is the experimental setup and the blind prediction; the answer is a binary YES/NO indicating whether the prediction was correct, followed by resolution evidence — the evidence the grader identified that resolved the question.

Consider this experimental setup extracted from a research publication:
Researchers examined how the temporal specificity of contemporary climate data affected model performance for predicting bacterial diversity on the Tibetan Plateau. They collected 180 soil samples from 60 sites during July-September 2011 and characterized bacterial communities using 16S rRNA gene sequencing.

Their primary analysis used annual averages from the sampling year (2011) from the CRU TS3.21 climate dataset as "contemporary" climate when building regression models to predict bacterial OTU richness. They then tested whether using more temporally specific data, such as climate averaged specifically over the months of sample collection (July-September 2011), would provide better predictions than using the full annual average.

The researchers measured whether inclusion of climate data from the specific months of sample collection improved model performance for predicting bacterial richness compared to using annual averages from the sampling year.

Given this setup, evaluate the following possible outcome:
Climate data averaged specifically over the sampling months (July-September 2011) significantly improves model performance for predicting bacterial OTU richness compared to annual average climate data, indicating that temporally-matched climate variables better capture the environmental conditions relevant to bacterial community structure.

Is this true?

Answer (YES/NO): NO